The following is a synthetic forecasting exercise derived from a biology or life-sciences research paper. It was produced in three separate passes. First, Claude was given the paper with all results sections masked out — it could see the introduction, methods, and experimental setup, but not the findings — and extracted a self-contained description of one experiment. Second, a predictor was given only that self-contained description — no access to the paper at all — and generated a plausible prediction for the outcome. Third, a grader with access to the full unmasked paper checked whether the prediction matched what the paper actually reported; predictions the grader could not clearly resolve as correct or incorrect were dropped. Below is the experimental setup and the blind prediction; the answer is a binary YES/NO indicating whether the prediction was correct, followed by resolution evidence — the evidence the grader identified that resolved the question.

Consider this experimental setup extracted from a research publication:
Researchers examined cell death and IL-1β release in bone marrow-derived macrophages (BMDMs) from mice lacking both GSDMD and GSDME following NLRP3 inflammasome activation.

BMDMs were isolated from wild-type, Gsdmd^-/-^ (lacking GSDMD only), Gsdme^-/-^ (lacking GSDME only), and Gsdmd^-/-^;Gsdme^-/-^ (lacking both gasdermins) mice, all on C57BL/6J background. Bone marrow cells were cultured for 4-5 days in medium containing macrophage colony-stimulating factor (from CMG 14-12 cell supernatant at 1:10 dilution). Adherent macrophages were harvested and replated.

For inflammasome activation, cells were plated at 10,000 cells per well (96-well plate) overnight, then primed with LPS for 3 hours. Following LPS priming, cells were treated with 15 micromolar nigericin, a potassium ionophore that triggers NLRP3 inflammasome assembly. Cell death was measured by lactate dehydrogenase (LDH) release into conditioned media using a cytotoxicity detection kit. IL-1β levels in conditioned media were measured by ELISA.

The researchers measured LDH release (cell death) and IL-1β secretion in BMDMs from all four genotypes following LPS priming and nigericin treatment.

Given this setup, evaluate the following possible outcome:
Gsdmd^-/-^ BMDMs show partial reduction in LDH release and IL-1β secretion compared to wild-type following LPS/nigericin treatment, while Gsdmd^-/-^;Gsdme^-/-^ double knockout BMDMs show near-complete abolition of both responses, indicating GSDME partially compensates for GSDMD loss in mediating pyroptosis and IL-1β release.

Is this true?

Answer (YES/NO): NO